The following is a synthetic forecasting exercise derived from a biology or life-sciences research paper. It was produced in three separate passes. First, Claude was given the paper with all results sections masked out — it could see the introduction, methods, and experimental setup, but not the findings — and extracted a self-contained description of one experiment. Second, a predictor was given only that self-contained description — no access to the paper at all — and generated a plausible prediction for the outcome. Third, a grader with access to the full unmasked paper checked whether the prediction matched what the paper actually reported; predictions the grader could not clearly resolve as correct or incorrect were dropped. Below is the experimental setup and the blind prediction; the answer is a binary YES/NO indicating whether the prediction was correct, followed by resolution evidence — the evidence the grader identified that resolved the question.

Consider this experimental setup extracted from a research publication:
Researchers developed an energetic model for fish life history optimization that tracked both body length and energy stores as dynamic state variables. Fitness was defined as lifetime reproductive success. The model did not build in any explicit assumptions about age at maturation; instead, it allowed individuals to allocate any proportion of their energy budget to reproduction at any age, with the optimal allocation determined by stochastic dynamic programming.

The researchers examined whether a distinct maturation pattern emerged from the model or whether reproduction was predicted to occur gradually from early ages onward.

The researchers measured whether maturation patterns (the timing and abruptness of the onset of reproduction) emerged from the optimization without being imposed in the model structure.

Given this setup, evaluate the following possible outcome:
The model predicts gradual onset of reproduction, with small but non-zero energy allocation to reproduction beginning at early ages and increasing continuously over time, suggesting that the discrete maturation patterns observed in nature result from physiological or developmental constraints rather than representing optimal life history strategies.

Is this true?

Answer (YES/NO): NO